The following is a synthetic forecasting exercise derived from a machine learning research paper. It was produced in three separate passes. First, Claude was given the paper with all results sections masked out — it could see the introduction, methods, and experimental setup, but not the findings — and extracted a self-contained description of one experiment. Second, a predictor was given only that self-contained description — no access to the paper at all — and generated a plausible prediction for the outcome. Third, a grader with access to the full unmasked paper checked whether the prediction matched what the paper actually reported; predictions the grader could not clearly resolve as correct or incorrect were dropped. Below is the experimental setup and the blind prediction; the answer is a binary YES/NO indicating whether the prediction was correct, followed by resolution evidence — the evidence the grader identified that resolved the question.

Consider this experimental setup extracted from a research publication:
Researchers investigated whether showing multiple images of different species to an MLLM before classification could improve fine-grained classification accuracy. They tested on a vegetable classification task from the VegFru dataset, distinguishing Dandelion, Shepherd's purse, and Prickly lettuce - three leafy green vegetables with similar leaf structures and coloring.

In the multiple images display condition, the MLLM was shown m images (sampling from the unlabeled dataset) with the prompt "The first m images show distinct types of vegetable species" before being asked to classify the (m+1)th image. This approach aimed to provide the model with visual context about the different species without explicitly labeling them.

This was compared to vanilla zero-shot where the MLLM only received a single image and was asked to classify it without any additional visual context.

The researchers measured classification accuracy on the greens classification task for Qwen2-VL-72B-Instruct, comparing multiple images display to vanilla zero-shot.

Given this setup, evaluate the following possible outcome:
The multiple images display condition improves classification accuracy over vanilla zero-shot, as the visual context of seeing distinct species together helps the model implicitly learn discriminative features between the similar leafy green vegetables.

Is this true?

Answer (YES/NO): NO